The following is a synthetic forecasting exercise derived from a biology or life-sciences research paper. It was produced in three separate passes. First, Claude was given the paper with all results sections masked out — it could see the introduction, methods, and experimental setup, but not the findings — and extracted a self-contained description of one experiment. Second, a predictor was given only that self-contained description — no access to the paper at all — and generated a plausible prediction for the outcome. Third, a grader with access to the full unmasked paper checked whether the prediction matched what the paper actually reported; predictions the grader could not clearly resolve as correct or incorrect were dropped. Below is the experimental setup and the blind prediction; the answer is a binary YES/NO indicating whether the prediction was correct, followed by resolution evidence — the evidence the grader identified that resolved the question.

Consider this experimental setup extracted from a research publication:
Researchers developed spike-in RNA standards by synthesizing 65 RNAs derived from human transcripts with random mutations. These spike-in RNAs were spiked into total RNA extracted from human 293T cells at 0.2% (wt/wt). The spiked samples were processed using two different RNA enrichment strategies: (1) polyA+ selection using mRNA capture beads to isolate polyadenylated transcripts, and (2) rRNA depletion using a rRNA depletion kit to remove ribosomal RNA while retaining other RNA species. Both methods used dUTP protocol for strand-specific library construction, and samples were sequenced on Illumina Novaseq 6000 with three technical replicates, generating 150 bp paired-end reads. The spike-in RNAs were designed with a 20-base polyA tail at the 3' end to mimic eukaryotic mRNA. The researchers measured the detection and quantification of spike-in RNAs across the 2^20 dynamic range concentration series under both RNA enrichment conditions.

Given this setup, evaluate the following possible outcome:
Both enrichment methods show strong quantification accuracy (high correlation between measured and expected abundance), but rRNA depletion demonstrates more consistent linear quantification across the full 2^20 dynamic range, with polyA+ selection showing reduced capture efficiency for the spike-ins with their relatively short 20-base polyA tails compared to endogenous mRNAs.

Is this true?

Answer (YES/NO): YES